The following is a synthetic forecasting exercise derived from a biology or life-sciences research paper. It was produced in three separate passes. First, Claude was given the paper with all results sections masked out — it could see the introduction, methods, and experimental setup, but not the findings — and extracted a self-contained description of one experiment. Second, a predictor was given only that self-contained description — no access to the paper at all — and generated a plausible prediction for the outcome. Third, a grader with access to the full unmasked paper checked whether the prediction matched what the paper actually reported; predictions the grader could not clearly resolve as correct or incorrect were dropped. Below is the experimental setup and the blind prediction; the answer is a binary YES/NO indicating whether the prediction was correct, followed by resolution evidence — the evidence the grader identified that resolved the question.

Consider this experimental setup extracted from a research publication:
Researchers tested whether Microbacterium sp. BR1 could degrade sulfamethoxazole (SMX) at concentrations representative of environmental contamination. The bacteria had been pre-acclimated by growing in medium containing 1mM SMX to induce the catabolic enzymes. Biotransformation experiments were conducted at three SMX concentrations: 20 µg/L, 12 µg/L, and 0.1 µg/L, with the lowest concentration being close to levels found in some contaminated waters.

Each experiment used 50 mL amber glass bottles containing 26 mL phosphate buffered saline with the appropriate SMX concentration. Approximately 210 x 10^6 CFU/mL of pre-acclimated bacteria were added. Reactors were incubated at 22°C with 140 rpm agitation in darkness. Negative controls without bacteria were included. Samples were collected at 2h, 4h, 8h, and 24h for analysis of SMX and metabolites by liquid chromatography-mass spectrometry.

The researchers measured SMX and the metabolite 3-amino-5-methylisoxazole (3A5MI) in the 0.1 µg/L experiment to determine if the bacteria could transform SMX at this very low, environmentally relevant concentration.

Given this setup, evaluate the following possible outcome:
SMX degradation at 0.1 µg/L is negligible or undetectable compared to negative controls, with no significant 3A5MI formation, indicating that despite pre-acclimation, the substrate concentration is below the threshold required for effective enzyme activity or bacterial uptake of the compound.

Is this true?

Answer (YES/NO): NO